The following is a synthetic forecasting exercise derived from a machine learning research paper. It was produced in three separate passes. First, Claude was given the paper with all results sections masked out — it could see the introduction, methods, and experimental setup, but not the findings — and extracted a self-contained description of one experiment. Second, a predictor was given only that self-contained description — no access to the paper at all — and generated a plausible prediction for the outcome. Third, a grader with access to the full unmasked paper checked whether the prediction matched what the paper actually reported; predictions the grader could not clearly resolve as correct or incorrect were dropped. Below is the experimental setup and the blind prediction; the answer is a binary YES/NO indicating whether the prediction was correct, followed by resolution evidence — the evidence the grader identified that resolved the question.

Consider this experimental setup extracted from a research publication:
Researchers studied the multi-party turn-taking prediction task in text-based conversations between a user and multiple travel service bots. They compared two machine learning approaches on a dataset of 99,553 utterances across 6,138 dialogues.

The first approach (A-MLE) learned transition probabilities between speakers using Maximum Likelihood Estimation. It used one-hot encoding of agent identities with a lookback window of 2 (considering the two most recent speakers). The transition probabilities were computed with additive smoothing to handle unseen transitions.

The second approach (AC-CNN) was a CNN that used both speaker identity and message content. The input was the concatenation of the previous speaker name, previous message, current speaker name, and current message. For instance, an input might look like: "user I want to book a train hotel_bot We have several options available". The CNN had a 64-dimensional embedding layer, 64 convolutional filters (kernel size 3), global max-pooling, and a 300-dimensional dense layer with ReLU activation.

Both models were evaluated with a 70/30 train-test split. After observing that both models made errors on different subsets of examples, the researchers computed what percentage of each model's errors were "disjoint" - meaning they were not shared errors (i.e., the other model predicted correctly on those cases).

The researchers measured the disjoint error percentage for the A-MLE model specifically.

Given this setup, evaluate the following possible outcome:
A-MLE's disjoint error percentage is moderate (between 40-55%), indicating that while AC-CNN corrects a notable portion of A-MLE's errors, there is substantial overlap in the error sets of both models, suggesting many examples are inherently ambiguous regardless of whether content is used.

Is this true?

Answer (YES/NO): NO